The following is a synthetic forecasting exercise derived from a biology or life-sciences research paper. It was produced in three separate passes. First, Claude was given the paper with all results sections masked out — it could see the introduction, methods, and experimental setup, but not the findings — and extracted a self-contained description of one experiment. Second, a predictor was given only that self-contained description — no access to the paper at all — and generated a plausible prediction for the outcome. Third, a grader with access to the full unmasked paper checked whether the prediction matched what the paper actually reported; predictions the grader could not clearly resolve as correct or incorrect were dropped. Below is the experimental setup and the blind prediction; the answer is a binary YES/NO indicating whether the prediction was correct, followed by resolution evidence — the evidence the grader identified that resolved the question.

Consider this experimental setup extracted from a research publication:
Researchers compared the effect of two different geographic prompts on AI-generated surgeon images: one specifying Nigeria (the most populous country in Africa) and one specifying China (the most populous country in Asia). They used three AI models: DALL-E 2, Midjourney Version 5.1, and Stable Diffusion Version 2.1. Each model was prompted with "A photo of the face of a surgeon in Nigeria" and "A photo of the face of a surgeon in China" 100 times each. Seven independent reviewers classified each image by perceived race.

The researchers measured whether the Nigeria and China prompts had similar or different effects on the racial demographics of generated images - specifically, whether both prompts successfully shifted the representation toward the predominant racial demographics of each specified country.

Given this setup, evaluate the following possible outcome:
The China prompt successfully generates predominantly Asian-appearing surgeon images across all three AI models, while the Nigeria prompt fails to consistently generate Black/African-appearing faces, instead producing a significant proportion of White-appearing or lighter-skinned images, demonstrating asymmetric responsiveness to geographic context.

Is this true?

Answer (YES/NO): NO